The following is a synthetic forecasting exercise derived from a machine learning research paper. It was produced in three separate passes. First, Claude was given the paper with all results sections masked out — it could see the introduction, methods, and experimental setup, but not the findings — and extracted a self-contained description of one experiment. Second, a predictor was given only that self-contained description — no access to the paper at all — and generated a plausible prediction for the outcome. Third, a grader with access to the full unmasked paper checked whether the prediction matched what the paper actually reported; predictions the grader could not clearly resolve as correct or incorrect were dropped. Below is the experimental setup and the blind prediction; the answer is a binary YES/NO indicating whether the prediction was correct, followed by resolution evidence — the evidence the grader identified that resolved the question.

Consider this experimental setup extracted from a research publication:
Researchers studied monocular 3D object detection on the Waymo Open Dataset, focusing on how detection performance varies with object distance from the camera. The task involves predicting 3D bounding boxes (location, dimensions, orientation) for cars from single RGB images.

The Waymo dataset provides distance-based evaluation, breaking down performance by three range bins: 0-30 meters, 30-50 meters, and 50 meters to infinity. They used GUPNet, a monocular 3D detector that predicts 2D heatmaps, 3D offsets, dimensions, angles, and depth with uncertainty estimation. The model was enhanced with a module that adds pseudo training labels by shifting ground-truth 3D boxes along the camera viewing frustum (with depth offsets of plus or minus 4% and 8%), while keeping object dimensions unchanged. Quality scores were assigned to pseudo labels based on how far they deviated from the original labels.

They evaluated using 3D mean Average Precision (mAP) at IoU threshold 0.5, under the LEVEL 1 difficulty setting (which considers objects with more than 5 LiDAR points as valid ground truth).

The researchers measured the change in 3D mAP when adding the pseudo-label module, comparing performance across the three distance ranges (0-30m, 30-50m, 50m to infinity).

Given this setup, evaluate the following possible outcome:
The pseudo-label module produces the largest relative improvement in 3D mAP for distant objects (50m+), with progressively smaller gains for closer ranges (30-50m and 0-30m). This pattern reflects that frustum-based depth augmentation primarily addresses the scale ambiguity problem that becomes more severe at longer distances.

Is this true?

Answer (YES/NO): NO